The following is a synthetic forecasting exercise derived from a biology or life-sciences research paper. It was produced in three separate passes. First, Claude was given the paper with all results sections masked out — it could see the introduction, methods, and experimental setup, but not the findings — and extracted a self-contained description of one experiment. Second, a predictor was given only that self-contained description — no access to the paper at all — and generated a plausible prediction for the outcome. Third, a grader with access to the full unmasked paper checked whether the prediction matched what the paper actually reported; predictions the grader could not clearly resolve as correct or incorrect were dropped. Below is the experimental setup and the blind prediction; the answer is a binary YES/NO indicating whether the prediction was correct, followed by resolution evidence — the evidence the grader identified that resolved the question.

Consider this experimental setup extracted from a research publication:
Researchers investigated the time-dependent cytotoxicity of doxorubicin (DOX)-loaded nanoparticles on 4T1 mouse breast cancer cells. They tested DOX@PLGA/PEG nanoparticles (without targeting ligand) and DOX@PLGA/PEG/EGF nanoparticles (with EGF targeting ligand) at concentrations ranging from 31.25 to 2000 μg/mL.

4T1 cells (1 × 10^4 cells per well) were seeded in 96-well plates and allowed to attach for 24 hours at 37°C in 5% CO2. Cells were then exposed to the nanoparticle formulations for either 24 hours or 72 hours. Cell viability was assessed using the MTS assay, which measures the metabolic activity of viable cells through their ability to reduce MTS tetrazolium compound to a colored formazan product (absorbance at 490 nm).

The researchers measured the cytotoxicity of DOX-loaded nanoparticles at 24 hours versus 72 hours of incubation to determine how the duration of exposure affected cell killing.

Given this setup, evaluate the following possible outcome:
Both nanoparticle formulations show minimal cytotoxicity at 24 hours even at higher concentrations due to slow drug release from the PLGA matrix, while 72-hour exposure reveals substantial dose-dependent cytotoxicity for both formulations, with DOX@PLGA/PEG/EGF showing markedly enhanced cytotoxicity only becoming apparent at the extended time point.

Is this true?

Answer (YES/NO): NO